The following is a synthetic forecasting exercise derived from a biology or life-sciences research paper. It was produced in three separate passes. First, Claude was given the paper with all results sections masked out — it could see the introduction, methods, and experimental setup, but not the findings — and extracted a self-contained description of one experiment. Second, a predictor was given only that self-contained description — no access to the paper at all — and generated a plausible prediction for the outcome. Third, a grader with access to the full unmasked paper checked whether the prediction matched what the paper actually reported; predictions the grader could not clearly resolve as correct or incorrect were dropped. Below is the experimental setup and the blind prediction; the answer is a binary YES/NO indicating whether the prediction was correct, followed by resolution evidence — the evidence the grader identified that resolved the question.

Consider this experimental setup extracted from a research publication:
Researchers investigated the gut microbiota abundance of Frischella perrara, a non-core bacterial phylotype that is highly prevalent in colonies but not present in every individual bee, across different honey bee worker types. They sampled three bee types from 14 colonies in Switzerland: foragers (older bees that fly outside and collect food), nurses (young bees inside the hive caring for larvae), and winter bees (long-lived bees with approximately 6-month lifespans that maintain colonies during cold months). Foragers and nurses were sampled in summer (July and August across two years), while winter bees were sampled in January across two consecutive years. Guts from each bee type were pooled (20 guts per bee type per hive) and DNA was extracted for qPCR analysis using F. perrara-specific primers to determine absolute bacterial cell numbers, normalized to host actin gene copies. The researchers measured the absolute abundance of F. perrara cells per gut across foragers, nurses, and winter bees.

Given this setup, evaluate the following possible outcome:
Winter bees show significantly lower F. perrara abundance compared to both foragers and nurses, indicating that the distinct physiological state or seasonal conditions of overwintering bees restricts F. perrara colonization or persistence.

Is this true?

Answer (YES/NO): YES